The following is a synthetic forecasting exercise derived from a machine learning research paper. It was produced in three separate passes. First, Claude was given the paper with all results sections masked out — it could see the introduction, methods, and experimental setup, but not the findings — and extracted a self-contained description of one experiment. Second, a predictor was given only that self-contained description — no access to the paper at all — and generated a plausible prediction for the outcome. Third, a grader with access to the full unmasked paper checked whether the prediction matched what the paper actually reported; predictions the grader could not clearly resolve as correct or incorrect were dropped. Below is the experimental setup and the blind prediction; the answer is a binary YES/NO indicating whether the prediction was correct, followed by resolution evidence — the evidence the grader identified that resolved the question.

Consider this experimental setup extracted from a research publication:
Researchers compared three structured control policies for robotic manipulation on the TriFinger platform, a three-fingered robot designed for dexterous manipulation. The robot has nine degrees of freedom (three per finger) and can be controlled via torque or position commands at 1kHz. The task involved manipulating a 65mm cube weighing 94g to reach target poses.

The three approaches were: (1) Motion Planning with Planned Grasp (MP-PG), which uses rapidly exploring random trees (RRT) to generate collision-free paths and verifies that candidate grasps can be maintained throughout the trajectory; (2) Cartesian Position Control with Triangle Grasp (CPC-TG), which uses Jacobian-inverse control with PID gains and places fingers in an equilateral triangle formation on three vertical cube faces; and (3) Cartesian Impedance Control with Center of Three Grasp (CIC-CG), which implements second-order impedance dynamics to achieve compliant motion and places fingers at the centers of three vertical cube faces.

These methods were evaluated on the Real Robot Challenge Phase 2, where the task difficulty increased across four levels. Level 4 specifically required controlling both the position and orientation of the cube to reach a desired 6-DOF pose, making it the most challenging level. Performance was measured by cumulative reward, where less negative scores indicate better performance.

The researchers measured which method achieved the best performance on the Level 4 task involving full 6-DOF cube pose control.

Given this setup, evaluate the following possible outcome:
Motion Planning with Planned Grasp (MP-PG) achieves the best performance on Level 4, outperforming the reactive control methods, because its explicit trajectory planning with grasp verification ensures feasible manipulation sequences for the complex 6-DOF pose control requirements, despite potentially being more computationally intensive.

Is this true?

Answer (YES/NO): YES